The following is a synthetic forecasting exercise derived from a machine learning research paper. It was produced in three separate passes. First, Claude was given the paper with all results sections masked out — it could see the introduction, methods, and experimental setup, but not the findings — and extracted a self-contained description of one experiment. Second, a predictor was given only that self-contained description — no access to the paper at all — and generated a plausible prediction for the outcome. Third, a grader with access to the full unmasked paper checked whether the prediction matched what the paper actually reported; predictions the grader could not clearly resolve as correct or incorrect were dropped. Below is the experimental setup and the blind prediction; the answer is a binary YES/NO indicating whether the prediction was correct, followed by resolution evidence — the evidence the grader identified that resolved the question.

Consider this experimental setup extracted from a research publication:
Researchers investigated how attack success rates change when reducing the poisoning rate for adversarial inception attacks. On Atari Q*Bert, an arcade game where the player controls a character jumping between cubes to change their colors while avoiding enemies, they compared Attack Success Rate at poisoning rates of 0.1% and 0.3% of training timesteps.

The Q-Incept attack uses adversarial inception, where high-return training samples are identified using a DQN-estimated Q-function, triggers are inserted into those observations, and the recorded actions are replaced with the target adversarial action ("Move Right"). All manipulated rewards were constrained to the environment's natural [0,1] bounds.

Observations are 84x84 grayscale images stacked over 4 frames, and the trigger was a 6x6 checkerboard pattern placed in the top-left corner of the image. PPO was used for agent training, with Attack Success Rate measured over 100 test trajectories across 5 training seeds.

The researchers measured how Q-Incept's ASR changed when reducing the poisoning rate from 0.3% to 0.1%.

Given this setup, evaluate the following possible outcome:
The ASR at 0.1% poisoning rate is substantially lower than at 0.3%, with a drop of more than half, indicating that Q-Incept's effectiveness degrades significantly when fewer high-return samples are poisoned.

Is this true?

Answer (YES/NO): NO